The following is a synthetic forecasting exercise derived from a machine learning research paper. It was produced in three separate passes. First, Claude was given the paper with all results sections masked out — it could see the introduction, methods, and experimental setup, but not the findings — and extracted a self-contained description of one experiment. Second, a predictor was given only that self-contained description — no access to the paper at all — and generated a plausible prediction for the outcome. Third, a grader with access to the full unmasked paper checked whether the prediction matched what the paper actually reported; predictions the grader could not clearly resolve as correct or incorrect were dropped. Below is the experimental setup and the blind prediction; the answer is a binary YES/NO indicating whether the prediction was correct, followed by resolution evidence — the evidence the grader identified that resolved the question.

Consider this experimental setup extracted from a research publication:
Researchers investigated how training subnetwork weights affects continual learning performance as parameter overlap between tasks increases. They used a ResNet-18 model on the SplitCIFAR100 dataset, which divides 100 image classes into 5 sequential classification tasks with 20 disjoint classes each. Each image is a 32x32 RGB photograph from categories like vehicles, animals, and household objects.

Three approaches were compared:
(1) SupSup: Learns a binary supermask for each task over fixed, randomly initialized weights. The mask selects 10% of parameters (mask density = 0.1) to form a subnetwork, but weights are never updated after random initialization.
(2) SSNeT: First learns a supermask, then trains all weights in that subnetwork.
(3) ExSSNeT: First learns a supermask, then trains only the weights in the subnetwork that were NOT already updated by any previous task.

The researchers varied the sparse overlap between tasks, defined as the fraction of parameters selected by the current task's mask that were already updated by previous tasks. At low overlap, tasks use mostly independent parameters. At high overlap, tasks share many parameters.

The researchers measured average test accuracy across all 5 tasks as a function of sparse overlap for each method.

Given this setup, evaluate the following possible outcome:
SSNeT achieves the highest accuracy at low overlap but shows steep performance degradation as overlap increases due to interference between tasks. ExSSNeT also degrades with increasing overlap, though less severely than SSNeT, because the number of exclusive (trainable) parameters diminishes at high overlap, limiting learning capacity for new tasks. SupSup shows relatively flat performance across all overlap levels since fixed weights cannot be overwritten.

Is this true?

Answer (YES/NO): NO